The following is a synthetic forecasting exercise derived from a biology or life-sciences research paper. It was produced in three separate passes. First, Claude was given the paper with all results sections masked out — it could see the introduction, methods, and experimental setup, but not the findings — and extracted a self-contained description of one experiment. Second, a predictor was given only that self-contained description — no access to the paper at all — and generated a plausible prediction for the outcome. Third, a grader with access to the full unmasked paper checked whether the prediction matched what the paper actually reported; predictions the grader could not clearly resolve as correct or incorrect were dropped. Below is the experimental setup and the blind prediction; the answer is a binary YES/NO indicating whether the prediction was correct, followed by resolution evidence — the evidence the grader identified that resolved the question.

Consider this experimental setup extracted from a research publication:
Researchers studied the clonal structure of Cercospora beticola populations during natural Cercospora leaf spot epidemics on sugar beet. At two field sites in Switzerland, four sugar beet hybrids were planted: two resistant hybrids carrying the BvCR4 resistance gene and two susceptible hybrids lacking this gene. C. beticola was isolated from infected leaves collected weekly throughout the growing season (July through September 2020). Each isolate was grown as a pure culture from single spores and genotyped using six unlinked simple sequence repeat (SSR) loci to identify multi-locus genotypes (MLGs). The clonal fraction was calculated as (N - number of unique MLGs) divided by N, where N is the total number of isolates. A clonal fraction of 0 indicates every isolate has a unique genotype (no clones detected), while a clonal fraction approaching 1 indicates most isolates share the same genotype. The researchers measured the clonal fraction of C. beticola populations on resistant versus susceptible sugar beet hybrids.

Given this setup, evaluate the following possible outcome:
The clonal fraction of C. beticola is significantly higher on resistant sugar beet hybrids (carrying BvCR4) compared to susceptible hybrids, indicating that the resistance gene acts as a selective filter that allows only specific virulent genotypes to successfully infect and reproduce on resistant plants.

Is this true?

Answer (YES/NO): NO